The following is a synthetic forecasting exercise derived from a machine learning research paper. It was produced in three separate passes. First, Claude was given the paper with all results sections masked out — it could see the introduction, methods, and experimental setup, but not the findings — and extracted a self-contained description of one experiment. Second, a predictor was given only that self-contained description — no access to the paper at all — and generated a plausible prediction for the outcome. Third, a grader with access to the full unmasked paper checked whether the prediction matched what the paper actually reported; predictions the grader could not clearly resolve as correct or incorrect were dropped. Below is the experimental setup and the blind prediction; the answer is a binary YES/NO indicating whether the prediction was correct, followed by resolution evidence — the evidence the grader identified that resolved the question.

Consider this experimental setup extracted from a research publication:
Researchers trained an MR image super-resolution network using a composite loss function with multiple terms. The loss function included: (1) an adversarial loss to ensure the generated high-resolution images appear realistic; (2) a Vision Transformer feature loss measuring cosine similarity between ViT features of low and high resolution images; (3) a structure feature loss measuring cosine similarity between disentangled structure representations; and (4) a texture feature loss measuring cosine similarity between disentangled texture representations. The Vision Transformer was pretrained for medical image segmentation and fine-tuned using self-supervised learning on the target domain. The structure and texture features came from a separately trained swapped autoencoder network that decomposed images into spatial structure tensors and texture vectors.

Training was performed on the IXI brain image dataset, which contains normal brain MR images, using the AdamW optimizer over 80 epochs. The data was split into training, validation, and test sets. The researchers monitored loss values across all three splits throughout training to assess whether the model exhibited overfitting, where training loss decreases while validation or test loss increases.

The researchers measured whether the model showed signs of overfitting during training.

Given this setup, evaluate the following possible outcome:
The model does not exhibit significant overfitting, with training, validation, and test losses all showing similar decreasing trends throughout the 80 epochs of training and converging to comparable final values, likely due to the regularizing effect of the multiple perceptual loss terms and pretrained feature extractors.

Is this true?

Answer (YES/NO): NO